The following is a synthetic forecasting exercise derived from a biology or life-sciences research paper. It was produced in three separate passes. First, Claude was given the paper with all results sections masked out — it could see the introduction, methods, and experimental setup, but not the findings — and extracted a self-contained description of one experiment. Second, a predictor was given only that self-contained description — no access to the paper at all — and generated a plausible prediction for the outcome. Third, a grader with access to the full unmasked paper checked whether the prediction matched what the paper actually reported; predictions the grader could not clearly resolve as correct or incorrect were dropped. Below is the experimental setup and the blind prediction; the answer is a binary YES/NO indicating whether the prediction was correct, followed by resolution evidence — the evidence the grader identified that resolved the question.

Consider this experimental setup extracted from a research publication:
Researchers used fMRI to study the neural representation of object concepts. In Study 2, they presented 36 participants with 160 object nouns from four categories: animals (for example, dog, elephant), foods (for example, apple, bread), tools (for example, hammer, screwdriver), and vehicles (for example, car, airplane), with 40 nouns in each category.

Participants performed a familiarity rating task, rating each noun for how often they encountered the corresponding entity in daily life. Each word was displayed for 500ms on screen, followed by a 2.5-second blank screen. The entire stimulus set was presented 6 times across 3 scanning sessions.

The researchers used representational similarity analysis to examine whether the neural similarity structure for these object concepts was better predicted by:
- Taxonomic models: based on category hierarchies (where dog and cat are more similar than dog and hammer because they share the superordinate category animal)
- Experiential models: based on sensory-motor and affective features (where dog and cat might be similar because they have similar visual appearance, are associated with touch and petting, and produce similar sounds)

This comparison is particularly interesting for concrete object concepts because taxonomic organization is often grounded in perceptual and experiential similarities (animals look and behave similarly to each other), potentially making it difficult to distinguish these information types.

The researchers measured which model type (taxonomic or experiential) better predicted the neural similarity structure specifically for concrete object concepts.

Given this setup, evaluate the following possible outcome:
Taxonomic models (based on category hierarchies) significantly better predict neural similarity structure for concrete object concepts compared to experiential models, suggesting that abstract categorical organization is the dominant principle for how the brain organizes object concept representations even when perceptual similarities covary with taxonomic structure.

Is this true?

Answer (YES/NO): NO